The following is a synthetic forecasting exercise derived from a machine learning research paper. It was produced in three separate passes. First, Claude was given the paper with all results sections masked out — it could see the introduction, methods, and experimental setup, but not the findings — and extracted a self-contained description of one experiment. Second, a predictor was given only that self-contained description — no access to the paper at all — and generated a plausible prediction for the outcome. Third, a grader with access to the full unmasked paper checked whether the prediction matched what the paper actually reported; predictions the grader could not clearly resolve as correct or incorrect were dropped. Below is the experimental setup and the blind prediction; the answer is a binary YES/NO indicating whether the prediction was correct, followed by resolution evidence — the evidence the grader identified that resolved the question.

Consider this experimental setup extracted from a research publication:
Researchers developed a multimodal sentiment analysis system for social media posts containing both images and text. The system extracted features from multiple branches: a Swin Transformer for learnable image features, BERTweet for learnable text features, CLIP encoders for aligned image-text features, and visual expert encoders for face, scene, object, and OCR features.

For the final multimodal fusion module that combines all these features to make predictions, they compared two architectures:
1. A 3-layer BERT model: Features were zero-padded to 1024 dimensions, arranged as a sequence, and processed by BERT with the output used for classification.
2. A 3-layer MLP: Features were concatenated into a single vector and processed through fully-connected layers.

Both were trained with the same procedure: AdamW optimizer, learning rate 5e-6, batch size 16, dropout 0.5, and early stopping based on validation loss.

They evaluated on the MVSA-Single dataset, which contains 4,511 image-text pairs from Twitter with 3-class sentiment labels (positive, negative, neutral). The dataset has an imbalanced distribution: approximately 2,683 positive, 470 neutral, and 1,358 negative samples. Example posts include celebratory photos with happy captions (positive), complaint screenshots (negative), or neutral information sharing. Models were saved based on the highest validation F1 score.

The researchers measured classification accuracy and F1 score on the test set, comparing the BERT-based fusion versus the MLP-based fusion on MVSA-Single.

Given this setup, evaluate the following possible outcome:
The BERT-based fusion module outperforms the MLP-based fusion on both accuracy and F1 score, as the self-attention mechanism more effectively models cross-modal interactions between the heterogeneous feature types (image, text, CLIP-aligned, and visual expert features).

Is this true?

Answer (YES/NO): YES